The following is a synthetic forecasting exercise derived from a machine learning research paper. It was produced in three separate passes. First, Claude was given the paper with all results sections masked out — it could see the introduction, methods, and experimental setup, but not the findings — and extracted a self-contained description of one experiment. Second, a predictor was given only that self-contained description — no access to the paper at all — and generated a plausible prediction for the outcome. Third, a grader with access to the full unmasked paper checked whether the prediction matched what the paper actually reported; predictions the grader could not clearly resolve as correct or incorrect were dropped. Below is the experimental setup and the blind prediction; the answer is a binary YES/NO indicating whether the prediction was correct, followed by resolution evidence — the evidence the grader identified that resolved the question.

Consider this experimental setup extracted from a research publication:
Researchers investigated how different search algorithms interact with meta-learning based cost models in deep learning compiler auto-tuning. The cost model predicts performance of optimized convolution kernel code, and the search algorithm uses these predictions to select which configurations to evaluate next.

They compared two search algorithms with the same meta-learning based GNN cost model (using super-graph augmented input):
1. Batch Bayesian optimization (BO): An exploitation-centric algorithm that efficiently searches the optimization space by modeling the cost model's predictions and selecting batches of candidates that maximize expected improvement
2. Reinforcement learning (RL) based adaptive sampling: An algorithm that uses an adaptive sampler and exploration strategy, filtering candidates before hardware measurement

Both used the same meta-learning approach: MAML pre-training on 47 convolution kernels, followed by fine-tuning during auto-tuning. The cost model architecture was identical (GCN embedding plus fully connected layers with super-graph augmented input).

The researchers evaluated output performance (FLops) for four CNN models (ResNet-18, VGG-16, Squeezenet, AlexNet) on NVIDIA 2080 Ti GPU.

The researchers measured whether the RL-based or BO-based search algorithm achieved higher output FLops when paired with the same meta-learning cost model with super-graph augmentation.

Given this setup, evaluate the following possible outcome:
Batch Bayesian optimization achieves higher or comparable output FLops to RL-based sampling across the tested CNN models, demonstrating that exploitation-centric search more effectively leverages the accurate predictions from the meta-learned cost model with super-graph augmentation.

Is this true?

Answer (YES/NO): YES